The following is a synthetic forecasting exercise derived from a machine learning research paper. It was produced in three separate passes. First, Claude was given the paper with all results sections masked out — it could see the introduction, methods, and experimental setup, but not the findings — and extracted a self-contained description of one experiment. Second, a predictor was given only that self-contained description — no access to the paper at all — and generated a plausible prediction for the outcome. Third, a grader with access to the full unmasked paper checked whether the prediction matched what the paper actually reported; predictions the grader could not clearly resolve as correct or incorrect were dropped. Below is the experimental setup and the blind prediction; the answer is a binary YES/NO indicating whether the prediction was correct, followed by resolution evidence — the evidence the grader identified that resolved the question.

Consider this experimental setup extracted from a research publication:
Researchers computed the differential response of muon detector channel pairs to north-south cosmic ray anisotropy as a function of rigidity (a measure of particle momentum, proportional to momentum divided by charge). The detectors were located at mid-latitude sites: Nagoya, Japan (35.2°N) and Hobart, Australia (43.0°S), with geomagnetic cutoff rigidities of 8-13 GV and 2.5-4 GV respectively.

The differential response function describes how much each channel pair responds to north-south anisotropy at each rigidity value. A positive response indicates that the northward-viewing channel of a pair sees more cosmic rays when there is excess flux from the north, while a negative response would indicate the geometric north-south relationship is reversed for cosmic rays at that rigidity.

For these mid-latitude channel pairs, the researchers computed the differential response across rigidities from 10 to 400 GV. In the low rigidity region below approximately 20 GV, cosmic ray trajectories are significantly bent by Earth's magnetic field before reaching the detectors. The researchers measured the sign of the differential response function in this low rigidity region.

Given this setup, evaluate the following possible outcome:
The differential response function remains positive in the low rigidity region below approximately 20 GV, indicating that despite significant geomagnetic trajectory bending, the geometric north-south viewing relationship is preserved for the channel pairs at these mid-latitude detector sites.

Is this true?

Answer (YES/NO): NO